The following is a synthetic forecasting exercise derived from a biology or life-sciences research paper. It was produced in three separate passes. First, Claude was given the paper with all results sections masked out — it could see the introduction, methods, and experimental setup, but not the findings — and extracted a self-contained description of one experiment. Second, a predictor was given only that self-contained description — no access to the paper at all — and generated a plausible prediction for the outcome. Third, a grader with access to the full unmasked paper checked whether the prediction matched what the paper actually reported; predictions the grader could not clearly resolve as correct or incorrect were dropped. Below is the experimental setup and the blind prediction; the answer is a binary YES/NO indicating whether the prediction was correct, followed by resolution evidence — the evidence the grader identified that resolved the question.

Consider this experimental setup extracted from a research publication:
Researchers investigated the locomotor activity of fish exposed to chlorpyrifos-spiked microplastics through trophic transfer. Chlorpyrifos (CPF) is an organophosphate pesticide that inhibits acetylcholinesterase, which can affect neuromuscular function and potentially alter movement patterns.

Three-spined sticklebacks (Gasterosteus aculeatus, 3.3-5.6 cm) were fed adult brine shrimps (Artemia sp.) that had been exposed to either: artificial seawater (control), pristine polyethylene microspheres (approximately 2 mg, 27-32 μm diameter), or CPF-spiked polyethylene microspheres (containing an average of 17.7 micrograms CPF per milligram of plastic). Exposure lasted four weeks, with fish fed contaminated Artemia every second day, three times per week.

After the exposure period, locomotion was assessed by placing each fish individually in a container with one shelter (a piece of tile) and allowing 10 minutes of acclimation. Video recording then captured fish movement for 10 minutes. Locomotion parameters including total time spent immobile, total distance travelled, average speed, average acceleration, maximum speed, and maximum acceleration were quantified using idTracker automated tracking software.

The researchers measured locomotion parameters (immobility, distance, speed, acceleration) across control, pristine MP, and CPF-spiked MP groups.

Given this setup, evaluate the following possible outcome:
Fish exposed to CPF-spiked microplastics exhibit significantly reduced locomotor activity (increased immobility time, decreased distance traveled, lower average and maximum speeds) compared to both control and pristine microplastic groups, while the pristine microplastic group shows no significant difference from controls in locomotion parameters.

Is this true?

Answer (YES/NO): NO